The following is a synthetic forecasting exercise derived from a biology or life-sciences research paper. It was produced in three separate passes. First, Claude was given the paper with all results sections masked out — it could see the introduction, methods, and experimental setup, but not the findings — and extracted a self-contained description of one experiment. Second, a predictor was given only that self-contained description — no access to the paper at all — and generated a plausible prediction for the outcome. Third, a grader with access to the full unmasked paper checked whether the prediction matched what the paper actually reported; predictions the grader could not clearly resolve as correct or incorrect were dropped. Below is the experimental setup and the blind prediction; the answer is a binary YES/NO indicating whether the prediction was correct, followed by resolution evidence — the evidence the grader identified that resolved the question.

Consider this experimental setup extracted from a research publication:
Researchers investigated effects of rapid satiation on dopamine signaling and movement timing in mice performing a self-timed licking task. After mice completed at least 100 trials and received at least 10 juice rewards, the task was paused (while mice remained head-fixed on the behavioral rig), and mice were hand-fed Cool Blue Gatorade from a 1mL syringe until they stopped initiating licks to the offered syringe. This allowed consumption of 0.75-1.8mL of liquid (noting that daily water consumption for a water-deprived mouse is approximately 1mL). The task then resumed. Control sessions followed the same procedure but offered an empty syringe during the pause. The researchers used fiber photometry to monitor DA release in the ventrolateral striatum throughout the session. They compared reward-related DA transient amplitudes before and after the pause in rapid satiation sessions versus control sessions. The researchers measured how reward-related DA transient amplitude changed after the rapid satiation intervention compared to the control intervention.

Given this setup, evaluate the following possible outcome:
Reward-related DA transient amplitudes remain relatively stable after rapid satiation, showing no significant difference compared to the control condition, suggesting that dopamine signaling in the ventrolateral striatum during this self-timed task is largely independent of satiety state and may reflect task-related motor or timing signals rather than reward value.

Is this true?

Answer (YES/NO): NO